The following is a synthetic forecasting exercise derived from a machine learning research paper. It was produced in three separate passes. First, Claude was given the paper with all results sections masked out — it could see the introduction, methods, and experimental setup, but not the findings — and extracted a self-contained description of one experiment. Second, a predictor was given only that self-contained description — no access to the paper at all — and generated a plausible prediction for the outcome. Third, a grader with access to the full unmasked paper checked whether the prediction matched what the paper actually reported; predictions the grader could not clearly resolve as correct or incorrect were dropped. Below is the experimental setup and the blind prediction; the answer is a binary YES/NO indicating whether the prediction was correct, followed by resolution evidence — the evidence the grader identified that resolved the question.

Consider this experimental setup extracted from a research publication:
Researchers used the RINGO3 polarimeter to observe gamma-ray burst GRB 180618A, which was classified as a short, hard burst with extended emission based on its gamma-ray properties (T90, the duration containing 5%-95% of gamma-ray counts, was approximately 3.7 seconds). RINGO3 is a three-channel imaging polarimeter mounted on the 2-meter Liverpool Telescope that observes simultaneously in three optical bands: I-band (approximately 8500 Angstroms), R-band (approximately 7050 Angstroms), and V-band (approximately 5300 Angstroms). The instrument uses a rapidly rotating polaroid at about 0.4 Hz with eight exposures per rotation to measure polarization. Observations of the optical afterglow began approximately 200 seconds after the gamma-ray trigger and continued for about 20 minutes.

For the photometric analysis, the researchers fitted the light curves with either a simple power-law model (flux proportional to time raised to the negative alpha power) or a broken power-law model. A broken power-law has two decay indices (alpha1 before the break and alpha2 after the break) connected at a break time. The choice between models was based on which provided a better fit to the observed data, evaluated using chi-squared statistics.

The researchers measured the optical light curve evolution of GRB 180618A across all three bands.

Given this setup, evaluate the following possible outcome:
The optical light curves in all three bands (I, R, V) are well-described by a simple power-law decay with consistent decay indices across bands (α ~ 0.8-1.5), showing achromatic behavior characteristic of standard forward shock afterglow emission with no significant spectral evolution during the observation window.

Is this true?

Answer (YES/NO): NO